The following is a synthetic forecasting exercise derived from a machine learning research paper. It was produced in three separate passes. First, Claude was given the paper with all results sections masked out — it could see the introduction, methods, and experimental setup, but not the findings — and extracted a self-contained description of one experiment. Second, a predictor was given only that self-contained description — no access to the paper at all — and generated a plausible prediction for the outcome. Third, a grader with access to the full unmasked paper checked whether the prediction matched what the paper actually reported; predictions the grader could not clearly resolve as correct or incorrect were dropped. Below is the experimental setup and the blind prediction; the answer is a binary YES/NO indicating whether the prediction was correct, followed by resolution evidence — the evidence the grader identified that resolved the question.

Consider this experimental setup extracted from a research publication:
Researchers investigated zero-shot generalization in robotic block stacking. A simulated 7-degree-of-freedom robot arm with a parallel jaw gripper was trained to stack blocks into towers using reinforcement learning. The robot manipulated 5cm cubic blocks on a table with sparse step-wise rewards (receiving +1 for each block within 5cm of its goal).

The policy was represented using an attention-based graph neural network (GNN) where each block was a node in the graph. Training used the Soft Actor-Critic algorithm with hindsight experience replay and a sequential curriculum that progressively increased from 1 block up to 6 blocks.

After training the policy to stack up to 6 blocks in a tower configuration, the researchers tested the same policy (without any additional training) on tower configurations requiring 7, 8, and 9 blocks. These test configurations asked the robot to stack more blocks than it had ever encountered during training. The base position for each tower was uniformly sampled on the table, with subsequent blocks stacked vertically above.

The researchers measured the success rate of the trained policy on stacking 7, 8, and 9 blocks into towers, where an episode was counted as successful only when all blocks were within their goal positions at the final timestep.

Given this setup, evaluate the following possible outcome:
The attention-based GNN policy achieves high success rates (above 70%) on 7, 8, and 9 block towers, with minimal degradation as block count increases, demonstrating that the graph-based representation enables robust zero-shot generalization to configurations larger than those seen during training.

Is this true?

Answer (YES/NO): NO